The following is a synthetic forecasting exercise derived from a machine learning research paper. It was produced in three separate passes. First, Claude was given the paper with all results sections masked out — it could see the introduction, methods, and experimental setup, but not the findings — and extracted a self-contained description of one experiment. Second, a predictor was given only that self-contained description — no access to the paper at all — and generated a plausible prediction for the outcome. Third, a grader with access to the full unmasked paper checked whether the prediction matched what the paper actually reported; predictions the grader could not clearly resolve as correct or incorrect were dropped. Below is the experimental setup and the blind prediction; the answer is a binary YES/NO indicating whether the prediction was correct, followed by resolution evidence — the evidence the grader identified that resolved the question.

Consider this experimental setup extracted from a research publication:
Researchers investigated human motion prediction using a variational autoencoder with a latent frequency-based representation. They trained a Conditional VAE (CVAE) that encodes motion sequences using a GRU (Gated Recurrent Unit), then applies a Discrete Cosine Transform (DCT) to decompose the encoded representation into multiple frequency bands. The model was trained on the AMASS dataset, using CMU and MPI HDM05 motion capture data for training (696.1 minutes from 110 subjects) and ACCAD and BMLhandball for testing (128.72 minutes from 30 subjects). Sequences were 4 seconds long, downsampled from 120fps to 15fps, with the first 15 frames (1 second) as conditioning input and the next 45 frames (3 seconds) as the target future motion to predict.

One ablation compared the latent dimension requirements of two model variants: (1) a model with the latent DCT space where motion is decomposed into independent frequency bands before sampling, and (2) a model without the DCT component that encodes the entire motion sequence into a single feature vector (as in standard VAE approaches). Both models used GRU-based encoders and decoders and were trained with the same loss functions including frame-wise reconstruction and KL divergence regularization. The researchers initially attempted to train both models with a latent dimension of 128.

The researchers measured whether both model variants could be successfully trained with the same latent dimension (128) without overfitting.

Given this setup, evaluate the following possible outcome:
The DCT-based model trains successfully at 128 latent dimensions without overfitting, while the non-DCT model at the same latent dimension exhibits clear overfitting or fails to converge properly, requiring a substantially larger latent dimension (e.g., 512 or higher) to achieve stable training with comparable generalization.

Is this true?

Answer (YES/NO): NO